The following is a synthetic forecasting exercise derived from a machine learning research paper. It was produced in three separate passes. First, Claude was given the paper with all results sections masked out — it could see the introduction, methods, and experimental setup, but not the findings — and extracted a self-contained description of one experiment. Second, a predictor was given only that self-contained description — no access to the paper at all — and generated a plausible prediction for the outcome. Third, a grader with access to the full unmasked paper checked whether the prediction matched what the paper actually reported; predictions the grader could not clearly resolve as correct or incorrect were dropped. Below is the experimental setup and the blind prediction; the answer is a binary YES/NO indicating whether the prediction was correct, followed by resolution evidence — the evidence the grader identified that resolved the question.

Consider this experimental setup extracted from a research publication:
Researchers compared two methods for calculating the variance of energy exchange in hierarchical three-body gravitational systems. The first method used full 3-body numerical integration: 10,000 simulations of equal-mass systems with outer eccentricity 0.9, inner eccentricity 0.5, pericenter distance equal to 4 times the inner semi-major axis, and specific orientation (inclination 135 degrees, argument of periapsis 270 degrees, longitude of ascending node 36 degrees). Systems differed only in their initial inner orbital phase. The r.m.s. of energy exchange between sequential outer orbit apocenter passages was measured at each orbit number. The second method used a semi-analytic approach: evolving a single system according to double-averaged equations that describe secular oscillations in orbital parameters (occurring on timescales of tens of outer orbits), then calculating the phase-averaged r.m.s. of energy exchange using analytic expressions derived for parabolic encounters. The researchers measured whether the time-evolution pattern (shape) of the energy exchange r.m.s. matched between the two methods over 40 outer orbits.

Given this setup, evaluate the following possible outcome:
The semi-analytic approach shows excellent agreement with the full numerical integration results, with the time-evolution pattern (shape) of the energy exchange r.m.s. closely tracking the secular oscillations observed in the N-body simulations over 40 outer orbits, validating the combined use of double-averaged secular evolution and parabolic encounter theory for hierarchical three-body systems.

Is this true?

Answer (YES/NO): YES